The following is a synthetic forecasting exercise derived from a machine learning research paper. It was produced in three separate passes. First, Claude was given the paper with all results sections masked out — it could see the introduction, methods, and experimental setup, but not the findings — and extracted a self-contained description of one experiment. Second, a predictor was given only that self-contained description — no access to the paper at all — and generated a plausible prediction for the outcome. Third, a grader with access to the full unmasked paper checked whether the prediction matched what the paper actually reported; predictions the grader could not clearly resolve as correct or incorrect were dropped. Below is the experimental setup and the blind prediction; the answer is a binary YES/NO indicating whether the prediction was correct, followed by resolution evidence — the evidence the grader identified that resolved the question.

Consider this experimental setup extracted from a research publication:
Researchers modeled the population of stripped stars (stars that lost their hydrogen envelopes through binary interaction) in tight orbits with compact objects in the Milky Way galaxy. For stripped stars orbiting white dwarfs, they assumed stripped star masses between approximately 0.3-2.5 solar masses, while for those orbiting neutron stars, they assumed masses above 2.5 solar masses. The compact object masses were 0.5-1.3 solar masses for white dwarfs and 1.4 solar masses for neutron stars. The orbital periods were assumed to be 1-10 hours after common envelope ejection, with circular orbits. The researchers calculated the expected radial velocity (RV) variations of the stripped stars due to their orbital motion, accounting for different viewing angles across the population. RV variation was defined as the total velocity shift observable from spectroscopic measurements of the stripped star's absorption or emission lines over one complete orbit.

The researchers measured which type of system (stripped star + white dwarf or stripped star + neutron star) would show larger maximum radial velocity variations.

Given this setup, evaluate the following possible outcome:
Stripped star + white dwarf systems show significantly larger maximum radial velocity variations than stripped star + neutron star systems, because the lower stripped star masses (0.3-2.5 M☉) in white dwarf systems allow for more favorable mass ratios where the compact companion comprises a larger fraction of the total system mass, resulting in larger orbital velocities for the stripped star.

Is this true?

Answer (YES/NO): YES